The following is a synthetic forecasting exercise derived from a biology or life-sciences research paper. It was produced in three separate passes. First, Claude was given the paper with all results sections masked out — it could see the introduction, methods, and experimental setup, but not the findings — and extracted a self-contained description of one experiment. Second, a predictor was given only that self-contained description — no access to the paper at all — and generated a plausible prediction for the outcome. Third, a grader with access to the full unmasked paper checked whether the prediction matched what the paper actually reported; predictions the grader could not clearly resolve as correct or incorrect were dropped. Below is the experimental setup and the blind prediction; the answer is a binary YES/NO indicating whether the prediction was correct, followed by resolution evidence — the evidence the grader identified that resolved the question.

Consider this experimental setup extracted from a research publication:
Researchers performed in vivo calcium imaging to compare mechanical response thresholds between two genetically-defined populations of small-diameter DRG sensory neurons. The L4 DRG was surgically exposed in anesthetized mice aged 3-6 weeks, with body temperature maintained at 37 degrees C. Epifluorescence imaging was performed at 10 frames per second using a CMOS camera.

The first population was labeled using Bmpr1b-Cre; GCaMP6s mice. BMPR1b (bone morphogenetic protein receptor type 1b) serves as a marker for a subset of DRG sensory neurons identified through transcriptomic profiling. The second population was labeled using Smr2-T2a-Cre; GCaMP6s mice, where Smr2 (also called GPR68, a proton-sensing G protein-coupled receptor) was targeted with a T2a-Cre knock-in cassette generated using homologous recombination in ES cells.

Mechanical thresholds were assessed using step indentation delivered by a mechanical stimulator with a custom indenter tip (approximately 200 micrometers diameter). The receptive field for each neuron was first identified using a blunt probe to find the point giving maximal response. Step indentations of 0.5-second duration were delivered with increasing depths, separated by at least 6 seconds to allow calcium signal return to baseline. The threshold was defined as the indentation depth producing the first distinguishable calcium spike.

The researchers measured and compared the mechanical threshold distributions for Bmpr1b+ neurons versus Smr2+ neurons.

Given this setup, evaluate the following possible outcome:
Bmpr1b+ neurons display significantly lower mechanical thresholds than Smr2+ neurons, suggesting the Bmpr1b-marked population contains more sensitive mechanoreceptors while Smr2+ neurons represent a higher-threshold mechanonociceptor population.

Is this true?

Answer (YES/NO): YES